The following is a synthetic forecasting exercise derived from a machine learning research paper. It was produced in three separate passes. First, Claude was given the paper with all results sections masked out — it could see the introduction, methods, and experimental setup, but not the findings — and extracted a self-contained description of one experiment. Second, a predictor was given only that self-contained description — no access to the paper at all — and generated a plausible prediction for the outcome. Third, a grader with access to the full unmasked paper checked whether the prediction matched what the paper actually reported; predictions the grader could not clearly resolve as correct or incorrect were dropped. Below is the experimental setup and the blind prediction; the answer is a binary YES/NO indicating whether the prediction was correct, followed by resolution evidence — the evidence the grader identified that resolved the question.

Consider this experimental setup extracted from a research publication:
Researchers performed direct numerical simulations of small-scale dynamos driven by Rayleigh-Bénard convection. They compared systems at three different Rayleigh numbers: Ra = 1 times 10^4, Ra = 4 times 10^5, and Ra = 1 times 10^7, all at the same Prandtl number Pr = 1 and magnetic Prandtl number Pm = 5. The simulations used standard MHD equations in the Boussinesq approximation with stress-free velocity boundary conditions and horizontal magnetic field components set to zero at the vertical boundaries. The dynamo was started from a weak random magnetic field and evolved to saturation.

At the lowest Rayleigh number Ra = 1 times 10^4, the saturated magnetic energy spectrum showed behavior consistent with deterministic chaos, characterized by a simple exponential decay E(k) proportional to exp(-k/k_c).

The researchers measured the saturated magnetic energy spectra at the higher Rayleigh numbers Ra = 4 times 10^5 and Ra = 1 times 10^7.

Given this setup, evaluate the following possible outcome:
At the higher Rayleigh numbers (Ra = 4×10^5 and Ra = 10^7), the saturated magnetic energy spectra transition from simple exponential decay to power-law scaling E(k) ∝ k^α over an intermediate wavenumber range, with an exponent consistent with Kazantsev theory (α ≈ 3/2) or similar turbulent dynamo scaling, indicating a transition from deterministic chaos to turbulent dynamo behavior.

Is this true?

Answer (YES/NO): NO